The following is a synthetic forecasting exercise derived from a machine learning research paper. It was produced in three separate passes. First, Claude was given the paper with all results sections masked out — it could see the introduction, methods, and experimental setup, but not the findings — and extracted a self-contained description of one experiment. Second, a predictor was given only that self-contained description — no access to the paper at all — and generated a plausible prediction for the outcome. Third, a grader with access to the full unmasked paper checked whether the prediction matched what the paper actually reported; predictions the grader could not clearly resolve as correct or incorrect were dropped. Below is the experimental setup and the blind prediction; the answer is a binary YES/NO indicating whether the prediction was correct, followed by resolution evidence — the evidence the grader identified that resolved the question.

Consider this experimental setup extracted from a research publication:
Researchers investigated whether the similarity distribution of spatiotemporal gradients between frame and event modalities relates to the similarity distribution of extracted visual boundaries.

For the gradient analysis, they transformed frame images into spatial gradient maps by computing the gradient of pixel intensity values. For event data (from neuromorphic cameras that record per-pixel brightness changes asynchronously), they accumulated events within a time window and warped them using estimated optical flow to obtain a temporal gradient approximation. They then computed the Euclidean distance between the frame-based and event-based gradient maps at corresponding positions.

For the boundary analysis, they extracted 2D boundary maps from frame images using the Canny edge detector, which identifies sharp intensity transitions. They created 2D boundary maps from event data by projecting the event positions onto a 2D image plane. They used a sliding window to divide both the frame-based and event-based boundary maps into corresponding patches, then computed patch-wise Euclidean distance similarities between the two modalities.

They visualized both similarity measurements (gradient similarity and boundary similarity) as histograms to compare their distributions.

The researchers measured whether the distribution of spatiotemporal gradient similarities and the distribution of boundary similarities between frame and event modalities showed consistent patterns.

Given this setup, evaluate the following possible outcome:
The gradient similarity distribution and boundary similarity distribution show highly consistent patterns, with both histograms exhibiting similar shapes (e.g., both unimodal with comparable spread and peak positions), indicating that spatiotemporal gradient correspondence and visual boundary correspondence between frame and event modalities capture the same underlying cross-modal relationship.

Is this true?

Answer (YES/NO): YES